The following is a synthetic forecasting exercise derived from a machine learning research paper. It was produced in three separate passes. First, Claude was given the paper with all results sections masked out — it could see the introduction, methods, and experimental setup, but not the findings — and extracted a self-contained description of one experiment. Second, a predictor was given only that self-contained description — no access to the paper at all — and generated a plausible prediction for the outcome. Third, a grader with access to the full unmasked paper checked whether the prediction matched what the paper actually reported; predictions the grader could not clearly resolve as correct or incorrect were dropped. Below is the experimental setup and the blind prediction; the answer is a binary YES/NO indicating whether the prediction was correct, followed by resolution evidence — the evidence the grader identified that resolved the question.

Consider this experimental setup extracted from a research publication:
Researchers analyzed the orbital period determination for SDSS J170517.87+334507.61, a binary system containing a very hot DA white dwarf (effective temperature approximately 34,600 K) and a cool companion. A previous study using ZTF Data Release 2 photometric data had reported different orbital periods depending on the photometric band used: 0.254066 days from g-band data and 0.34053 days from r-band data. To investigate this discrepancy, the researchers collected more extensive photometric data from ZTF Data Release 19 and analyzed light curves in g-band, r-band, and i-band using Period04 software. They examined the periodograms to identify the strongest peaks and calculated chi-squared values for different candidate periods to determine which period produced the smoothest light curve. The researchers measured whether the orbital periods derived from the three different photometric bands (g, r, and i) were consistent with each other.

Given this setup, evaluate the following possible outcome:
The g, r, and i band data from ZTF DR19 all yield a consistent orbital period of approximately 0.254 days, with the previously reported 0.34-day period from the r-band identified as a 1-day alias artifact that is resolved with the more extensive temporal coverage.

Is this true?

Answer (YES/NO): NO